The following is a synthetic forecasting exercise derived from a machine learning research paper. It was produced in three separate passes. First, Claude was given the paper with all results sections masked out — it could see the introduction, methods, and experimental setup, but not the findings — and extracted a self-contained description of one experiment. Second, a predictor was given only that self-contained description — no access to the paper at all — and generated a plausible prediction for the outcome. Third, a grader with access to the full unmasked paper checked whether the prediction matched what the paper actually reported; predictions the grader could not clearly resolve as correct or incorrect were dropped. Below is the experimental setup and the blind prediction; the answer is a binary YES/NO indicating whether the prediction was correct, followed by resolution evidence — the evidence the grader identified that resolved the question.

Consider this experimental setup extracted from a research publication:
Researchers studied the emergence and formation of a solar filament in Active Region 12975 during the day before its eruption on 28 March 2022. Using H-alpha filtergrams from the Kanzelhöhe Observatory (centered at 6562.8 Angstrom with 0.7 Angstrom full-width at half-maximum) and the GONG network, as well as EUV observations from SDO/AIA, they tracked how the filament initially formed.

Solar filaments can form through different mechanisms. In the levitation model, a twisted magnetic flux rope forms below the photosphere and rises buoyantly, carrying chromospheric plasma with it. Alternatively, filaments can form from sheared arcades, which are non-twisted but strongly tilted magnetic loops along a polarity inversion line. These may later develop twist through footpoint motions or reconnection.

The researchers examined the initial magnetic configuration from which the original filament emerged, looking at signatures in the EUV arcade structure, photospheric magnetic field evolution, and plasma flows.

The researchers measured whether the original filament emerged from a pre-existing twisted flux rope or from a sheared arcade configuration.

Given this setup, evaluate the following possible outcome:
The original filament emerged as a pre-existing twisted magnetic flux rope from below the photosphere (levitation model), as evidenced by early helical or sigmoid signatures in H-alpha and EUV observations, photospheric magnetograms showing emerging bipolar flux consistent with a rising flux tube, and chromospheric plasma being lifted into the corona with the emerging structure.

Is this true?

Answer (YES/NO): NO